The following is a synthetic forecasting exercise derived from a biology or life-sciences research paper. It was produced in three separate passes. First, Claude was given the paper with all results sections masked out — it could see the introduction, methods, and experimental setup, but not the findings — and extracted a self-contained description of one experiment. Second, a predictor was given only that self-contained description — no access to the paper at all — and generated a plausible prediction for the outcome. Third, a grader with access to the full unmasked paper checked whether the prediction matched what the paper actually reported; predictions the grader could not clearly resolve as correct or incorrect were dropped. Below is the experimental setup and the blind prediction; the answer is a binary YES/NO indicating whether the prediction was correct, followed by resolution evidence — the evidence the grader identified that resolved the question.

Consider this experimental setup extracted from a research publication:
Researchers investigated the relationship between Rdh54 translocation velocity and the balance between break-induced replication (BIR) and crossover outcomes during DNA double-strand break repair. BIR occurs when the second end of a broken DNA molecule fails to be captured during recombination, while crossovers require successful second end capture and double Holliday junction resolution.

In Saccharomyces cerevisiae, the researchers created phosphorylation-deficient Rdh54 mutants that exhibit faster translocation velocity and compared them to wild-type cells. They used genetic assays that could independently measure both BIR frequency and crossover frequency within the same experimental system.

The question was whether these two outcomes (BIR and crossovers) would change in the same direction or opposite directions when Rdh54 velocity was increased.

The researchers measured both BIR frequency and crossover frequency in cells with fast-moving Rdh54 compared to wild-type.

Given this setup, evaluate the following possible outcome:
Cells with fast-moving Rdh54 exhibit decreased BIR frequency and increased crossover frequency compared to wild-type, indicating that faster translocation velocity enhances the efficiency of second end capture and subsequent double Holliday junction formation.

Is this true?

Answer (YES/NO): NO